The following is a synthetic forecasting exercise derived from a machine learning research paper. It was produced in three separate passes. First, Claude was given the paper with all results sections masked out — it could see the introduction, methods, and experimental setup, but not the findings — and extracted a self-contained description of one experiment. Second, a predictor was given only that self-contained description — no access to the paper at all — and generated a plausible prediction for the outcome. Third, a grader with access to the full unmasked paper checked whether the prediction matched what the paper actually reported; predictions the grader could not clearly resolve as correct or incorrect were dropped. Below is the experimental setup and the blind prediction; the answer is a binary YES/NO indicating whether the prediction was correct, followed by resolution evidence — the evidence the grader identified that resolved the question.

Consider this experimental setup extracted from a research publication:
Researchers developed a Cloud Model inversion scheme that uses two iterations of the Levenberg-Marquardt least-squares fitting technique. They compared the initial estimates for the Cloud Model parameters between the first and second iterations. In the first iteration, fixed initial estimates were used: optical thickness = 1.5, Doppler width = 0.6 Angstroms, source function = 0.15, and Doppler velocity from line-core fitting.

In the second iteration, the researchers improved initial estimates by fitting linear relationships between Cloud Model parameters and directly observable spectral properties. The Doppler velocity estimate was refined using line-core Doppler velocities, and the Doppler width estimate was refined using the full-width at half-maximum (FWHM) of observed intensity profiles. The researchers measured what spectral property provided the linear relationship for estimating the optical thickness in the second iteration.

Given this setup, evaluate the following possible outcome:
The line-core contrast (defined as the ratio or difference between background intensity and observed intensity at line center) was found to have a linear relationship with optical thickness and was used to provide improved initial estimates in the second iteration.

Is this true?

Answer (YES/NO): NO